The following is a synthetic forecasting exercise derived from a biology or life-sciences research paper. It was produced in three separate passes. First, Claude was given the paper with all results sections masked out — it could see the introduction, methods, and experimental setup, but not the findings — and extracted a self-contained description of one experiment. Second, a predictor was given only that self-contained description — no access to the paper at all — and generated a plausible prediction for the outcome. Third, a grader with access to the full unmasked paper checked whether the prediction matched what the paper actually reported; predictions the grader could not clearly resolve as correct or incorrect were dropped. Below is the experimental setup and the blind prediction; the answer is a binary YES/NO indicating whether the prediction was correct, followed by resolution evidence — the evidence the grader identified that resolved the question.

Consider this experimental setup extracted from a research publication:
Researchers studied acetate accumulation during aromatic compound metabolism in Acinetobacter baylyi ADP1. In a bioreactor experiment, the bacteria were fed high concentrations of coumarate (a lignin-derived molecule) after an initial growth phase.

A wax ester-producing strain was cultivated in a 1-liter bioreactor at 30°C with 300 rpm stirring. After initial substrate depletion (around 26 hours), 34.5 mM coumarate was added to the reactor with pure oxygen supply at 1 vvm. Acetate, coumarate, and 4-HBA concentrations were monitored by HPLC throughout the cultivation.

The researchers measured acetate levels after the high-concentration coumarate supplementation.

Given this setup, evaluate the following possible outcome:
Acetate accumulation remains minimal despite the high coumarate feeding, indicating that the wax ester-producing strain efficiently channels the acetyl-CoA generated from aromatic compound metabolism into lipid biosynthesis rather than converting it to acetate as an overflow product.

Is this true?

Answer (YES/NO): NO